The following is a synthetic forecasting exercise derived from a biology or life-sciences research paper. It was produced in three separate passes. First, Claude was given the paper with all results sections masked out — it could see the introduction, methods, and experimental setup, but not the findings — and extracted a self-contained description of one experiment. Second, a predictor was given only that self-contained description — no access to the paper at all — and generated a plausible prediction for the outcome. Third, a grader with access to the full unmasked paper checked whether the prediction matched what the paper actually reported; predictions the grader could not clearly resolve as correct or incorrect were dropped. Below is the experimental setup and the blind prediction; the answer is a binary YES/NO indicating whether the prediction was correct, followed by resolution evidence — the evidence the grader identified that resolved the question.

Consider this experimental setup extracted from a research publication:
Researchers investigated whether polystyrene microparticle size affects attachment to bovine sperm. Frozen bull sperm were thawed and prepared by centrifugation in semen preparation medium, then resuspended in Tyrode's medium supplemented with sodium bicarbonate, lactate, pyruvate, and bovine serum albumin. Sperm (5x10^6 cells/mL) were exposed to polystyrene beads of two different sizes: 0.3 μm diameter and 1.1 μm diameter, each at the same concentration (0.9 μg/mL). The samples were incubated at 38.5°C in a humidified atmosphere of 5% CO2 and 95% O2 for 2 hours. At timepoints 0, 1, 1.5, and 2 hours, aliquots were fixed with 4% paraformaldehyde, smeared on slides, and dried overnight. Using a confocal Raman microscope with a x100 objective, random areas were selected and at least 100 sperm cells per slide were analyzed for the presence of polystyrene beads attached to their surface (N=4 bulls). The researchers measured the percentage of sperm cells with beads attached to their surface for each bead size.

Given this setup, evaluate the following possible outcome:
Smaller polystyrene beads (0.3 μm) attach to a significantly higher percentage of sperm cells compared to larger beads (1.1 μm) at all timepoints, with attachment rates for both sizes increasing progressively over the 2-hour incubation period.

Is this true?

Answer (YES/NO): NO